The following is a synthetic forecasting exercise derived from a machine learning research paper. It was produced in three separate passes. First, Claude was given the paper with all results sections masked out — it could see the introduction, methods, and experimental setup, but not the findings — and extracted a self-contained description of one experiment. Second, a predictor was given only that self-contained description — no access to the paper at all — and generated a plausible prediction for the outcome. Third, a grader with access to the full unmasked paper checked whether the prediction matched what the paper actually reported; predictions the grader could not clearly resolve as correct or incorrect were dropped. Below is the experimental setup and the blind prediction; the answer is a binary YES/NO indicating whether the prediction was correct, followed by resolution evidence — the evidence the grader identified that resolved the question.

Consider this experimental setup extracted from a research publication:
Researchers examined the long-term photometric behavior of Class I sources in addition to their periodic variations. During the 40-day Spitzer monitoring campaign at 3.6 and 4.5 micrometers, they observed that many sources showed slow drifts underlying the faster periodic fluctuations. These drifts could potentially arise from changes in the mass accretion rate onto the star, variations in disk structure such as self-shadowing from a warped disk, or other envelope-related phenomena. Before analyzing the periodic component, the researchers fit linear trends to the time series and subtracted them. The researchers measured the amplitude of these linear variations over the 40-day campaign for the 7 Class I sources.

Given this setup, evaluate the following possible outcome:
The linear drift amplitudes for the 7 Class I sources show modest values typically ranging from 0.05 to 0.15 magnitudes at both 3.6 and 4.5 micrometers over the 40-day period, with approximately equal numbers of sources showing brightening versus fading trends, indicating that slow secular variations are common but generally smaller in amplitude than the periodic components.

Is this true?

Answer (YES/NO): NO